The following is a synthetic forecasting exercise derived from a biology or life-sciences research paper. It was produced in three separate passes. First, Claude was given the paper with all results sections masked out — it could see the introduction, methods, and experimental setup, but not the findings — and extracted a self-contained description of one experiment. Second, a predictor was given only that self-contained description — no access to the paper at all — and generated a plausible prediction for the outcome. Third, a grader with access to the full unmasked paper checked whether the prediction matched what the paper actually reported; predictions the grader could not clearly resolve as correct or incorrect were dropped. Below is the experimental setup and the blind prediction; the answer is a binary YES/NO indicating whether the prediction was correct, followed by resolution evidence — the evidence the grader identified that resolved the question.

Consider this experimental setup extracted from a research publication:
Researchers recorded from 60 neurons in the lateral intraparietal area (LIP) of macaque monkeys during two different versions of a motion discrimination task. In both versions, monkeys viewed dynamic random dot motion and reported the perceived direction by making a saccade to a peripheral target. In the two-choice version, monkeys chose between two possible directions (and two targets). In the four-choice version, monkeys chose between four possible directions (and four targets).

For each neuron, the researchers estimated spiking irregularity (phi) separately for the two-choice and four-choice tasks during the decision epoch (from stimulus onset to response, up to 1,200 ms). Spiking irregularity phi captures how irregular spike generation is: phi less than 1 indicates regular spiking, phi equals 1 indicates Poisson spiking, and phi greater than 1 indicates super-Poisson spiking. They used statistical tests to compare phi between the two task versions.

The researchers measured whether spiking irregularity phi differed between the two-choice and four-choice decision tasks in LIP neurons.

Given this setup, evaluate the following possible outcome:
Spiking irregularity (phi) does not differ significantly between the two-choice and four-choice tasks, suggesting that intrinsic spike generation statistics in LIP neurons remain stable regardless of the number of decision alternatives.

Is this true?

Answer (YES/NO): YES